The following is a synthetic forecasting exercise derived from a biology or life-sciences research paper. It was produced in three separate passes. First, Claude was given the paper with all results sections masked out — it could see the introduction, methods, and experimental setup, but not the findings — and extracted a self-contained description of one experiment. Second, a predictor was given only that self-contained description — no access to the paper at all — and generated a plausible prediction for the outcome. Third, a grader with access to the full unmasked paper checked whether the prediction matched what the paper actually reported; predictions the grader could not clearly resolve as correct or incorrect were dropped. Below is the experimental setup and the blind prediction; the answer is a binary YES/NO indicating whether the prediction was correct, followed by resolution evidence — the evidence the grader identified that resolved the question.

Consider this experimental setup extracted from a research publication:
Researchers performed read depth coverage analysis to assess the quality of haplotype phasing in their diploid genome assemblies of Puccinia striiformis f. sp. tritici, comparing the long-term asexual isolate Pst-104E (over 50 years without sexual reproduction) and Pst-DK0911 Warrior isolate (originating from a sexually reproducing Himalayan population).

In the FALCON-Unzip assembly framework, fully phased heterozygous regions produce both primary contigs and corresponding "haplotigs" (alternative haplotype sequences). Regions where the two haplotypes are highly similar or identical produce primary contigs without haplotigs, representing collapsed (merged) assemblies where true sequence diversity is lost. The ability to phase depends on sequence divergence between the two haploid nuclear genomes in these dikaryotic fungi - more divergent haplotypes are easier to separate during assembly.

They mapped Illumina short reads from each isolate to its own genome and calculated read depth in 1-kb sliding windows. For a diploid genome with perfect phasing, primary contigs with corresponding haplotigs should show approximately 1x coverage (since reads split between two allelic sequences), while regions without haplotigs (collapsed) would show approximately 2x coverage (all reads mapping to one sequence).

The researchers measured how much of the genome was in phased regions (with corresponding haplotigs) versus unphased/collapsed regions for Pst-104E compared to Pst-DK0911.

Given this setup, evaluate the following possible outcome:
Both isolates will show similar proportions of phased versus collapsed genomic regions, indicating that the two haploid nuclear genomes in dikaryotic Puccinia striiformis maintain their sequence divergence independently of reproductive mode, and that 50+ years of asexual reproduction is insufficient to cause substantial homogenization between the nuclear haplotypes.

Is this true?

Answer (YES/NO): NO